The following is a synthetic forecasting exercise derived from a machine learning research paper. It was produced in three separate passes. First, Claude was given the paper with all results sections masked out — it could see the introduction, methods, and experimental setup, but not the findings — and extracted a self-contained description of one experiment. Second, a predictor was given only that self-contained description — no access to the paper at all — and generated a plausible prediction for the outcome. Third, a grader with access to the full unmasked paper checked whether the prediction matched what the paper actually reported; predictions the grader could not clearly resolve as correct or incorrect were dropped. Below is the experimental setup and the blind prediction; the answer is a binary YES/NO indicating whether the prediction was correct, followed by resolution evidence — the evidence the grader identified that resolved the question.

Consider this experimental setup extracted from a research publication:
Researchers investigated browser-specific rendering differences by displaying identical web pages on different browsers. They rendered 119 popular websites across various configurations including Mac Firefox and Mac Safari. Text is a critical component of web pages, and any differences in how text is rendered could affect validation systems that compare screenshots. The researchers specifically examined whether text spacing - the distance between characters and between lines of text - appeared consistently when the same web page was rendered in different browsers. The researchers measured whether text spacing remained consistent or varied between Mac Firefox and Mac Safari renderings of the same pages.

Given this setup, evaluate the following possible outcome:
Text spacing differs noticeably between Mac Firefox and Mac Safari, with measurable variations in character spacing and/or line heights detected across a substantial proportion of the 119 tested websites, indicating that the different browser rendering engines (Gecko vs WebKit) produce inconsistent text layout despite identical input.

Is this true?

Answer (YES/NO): YES